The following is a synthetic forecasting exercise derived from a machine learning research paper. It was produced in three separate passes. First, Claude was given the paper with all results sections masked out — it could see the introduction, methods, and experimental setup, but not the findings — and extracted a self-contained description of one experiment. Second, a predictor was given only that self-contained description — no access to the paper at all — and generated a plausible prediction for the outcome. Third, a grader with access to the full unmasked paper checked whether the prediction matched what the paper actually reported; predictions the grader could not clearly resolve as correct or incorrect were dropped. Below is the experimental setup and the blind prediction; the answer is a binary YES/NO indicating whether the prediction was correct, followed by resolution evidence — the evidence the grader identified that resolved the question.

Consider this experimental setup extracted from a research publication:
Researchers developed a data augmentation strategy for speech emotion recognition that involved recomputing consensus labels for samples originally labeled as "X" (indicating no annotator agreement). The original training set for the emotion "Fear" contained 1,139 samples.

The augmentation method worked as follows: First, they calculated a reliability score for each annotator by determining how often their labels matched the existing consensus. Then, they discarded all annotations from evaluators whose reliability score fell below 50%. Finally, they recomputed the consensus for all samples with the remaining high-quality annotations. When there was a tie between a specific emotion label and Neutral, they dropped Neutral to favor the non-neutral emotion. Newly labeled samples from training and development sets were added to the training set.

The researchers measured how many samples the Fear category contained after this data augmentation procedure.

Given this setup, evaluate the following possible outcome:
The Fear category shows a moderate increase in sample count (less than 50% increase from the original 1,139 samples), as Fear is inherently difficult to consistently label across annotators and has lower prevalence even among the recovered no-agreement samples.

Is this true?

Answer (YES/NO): YES